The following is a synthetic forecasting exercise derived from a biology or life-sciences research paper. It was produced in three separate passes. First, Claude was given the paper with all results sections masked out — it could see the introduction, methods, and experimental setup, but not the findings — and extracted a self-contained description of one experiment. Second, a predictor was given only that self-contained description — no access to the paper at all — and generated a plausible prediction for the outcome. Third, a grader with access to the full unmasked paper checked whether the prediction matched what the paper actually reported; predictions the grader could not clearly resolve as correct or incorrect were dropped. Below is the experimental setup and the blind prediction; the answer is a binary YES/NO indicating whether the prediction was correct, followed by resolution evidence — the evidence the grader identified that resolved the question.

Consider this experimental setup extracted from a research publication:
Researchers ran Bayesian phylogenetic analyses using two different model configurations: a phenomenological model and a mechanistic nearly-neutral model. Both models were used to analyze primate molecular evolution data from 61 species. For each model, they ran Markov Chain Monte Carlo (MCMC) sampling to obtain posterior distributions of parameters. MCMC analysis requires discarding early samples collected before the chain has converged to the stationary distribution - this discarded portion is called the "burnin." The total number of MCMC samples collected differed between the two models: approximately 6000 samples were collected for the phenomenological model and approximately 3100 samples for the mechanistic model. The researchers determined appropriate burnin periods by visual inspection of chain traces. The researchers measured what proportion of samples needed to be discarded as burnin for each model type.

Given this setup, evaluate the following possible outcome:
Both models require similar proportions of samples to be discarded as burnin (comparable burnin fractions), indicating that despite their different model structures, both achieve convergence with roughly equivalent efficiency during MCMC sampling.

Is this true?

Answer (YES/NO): NO